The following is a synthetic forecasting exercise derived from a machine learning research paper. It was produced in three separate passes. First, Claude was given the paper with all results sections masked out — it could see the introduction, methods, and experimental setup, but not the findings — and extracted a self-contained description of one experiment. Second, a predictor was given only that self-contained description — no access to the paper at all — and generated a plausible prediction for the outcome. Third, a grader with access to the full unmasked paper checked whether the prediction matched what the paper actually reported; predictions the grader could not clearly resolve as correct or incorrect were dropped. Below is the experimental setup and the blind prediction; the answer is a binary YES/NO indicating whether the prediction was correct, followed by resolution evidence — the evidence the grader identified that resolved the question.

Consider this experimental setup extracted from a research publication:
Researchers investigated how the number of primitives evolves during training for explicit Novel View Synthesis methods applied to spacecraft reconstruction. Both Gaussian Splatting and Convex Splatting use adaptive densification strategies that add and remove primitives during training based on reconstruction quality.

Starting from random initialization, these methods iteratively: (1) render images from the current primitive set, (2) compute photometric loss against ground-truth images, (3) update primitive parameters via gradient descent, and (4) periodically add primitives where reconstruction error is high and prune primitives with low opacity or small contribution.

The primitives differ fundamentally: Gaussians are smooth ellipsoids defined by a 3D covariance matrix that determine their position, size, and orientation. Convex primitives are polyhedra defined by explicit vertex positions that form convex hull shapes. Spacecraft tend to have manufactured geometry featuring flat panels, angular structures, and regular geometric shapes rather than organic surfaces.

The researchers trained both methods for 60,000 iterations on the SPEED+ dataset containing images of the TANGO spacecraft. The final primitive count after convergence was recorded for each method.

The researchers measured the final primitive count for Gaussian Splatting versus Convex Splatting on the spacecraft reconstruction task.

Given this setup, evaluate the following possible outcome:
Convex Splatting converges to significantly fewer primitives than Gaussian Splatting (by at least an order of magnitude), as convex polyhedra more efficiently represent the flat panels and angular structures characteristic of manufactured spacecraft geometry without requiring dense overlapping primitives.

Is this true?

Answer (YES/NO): NO